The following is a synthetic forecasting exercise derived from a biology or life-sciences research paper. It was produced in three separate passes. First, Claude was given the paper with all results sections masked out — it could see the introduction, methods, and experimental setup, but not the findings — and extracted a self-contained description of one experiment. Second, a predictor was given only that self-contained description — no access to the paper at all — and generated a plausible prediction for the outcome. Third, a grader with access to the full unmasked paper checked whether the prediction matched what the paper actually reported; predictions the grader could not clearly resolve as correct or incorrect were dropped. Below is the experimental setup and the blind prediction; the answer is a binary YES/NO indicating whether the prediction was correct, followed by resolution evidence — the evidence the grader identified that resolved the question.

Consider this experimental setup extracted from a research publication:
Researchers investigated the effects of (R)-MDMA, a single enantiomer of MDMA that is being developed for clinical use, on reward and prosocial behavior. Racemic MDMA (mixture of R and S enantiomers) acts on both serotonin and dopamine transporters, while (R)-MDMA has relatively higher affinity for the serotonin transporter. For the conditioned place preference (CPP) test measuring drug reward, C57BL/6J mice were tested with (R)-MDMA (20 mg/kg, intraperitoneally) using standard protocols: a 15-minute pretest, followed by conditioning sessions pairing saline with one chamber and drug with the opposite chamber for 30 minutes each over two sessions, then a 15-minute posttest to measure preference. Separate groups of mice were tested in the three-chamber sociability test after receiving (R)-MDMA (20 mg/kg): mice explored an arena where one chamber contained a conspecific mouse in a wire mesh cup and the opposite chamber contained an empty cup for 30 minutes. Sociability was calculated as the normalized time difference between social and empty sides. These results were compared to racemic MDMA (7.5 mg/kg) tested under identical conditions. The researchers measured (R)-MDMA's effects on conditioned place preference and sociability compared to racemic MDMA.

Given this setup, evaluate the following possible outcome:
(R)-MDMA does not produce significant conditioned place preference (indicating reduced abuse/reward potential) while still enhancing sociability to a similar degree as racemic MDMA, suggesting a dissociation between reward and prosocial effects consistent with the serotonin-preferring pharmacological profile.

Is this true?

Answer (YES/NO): YES